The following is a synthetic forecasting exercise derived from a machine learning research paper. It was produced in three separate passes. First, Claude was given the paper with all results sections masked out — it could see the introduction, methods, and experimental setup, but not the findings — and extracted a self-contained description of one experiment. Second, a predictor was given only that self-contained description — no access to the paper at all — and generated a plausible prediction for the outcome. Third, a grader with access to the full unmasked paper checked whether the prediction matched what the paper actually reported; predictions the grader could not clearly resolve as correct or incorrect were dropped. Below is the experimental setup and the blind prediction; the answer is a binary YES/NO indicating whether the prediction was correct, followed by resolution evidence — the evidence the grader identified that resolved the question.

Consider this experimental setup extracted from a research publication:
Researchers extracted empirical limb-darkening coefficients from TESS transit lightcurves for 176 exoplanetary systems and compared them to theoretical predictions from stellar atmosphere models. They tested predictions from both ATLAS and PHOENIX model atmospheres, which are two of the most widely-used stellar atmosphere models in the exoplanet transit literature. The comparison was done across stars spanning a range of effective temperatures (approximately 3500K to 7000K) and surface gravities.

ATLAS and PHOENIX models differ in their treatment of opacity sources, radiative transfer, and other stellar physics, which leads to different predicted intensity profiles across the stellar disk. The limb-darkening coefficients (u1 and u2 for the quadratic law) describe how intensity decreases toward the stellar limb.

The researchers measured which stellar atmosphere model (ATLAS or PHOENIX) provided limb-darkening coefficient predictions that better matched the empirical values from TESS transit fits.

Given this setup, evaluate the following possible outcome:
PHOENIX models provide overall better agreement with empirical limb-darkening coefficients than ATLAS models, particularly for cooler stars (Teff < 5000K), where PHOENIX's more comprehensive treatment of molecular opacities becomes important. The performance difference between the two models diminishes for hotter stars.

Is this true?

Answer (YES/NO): NO